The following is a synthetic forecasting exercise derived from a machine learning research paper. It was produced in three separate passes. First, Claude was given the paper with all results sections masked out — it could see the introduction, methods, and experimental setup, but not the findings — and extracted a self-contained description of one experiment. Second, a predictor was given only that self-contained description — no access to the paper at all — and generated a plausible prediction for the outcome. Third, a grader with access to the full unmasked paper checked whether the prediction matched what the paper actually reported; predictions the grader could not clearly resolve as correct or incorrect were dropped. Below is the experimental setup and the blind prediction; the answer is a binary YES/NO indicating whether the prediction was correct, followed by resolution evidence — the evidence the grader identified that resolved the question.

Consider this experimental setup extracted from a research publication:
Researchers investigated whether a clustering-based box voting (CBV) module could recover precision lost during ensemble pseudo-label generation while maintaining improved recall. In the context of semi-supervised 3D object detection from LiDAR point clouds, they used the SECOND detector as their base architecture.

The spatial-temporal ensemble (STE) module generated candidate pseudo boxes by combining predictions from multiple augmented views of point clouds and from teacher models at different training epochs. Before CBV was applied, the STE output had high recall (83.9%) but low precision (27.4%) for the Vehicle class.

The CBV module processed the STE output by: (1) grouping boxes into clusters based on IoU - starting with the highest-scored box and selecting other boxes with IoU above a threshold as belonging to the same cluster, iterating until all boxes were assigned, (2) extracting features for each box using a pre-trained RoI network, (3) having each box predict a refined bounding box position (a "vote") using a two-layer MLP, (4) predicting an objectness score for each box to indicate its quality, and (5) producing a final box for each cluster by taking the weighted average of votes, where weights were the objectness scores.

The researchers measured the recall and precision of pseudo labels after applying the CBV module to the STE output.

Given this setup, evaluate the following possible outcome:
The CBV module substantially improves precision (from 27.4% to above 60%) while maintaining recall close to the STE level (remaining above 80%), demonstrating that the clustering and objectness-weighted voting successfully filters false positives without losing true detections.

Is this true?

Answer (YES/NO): YES